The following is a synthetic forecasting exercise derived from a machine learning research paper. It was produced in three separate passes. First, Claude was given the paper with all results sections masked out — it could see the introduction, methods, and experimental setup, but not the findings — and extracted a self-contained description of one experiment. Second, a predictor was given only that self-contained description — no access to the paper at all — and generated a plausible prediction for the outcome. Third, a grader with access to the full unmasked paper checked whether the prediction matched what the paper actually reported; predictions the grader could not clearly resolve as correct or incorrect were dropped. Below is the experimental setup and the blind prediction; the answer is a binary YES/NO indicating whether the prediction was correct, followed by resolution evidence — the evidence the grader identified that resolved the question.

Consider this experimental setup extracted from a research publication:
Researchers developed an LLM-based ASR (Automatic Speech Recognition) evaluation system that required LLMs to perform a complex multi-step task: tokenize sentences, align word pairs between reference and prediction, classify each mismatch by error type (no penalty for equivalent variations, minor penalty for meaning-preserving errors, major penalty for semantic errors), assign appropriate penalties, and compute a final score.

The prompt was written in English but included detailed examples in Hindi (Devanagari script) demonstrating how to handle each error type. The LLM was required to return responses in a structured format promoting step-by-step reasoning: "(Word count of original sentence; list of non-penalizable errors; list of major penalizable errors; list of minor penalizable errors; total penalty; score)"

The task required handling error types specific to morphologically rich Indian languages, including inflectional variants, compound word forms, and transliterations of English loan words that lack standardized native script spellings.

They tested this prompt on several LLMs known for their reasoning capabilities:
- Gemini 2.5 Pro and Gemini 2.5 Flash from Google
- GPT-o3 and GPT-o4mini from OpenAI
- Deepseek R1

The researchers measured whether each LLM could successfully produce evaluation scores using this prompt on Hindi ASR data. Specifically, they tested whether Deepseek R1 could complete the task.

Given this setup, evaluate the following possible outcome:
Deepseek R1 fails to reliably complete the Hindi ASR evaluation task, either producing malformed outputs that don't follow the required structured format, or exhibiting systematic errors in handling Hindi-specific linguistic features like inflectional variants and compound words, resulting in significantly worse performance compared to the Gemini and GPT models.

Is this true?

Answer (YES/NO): YES